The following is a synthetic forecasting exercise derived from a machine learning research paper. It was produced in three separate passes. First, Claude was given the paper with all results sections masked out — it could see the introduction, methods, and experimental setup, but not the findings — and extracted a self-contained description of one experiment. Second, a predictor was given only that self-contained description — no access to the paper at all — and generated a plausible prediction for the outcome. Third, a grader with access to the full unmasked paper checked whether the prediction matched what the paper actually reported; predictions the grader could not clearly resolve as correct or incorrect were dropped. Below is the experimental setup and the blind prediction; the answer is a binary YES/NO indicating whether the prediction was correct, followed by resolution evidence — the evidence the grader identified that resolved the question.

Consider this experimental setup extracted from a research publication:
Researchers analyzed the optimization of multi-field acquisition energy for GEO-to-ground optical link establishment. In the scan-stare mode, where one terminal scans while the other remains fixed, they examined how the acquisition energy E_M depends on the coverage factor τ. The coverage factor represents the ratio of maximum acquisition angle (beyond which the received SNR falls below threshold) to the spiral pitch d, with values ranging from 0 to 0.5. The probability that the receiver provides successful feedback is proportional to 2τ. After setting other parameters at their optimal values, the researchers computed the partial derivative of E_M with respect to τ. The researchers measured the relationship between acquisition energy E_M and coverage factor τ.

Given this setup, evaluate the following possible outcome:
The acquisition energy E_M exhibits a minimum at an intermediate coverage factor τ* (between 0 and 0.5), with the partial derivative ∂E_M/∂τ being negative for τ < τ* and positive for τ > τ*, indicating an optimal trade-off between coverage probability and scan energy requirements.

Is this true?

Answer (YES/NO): NO